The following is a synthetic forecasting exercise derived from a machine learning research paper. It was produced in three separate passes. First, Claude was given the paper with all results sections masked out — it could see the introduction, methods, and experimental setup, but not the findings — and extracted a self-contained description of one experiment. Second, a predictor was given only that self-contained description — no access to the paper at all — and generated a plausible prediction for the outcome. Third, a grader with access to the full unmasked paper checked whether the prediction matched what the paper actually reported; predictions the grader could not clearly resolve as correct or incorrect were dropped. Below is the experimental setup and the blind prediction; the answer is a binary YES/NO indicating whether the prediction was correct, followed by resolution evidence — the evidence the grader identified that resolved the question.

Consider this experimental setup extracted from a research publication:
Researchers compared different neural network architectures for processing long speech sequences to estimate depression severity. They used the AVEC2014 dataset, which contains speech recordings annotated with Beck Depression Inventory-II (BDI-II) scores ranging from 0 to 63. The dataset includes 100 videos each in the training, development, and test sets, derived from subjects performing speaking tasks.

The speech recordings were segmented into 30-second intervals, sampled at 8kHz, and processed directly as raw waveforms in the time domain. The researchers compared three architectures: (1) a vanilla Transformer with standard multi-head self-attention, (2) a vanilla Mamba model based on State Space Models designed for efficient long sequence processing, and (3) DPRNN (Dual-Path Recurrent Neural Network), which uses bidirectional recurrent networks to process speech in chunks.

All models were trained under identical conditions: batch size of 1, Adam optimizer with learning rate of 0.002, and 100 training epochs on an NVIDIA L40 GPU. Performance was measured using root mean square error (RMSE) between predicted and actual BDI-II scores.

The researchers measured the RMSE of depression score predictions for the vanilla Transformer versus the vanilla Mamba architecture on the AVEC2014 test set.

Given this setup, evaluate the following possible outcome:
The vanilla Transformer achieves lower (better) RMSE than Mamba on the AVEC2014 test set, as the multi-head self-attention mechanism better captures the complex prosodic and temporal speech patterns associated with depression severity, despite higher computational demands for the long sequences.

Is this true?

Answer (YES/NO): NO